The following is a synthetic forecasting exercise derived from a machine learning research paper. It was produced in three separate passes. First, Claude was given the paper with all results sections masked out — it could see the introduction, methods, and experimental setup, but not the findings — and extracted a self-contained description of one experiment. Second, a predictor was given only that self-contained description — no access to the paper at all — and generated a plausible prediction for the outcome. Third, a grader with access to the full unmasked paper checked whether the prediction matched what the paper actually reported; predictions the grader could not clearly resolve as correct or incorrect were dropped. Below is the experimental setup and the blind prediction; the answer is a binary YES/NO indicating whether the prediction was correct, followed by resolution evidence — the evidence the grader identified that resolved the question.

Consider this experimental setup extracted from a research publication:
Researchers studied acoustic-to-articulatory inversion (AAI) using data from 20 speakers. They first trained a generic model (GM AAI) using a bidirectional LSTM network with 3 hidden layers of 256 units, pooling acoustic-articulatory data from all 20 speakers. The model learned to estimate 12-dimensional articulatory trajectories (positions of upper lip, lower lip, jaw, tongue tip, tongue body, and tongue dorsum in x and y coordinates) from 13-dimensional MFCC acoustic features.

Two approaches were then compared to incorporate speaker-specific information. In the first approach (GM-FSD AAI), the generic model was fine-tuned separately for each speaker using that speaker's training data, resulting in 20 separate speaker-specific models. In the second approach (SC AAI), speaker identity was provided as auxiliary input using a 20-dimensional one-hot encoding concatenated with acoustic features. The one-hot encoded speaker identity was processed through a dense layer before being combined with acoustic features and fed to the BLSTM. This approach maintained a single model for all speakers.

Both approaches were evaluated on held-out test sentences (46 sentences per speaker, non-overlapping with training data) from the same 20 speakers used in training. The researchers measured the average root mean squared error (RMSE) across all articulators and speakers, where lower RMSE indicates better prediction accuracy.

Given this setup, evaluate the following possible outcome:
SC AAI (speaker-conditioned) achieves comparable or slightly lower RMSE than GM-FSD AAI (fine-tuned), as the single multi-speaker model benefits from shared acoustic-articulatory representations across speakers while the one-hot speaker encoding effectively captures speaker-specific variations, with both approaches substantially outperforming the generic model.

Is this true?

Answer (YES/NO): YES